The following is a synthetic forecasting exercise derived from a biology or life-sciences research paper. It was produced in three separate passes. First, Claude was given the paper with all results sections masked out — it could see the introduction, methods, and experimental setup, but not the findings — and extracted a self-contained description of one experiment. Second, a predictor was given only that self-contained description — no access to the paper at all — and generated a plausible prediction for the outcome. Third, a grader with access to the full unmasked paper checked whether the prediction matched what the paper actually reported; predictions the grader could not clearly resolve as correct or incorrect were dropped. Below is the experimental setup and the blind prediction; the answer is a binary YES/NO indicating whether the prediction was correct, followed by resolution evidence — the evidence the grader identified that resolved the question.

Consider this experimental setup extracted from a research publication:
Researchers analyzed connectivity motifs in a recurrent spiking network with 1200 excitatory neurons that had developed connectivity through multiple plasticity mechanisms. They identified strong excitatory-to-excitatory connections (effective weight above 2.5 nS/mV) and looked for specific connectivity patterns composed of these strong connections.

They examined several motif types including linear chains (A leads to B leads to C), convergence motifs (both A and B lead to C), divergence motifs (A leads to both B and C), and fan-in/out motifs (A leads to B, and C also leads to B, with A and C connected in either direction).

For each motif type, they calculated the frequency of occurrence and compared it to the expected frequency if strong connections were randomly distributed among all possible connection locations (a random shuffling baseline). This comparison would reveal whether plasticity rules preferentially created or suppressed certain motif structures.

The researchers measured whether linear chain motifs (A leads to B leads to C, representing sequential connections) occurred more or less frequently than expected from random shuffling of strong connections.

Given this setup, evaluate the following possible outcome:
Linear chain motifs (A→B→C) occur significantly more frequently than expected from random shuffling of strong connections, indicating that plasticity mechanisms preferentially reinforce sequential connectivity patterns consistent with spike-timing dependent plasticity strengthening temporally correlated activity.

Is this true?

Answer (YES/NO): NO